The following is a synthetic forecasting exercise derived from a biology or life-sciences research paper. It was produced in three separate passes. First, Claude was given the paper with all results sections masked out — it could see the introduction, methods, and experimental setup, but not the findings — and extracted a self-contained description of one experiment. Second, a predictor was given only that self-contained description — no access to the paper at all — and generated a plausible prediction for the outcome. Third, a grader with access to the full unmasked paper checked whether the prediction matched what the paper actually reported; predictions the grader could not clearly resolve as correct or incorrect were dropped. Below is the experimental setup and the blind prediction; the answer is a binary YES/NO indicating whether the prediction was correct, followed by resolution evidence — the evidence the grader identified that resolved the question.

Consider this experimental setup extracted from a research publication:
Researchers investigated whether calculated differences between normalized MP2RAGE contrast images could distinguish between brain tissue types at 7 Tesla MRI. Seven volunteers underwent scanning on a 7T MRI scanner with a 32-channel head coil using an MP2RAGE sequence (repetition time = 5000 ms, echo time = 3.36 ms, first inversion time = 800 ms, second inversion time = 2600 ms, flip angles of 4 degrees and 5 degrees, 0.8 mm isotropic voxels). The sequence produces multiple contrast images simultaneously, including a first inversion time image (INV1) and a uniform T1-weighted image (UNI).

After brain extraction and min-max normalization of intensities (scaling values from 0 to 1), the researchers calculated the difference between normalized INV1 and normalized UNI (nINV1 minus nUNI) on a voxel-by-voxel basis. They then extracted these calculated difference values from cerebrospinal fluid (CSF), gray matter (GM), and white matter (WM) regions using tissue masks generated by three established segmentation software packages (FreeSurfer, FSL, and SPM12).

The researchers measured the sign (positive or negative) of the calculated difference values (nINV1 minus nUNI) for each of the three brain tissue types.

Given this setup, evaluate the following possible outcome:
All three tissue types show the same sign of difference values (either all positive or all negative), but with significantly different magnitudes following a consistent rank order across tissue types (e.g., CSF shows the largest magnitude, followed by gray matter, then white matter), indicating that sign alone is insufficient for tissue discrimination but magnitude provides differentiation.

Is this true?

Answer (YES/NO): NO